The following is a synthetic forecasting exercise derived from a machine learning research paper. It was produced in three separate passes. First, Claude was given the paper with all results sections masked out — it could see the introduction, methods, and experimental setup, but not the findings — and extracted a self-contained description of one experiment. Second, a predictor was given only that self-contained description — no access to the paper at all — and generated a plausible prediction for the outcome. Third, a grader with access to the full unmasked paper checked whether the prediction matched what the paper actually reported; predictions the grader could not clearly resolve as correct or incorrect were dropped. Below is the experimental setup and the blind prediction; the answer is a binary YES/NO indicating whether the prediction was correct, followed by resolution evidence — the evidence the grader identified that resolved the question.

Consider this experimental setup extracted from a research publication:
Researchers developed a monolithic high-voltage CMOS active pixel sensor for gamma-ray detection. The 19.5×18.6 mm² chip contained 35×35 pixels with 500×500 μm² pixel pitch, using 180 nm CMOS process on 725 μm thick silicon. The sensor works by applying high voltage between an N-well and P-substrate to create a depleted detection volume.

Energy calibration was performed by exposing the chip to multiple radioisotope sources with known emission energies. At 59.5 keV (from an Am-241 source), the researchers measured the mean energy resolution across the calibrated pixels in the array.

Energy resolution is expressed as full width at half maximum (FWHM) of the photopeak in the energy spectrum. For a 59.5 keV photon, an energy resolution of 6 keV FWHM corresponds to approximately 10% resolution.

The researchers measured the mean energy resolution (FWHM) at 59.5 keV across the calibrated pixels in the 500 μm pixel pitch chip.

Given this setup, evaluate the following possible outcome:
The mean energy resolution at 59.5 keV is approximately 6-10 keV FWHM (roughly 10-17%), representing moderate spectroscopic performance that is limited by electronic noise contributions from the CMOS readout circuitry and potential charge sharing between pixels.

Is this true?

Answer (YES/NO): YES